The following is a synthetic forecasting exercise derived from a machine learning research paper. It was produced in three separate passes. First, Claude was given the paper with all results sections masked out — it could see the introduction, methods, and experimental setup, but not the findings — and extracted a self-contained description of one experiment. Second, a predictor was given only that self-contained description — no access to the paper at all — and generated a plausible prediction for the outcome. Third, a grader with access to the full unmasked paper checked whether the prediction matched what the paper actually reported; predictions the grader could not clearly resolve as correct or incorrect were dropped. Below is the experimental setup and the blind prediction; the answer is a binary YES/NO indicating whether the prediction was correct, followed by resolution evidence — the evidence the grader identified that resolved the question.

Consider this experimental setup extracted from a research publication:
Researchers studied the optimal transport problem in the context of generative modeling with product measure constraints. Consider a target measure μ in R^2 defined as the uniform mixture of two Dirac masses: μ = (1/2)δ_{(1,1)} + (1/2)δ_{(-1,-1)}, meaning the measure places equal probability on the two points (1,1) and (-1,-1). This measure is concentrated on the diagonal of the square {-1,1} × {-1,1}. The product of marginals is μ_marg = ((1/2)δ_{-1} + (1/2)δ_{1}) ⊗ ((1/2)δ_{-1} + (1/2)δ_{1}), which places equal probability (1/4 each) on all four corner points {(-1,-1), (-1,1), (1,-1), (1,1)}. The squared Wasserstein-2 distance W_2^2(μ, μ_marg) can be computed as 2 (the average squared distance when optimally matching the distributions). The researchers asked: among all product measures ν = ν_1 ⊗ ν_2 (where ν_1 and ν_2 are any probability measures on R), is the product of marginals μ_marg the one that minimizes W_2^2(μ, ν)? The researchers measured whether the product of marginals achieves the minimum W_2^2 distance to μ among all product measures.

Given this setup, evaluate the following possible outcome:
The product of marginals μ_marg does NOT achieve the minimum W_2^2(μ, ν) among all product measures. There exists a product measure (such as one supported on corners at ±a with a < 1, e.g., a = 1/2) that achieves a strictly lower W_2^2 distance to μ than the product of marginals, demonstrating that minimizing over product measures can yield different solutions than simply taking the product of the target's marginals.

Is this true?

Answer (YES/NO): YES